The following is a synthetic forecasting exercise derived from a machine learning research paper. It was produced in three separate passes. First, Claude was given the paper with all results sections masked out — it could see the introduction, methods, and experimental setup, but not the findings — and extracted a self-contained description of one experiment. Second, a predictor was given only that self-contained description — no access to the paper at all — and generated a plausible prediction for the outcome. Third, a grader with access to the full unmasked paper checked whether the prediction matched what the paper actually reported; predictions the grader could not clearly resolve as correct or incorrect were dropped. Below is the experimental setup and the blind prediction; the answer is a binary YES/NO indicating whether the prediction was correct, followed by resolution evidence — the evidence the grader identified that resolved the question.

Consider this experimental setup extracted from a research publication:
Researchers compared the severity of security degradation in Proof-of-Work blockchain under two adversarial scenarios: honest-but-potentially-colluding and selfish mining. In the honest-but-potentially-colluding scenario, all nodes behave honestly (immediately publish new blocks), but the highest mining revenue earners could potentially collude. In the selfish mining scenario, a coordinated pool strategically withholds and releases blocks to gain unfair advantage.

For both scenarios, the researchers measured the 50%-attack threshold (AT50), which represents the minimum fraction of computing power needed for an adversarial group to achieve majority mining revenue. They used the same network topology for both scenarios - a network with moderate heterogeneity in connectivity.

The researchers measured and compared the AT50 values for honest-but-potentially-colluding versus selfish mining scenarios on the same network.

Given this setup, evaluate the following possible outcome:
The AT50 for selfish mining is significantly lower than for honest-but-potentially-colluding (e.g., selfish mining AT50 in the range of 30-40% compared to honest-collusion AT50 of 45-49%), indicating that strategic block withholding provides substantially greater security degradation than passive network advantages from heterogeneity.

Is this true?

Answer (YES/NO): YES